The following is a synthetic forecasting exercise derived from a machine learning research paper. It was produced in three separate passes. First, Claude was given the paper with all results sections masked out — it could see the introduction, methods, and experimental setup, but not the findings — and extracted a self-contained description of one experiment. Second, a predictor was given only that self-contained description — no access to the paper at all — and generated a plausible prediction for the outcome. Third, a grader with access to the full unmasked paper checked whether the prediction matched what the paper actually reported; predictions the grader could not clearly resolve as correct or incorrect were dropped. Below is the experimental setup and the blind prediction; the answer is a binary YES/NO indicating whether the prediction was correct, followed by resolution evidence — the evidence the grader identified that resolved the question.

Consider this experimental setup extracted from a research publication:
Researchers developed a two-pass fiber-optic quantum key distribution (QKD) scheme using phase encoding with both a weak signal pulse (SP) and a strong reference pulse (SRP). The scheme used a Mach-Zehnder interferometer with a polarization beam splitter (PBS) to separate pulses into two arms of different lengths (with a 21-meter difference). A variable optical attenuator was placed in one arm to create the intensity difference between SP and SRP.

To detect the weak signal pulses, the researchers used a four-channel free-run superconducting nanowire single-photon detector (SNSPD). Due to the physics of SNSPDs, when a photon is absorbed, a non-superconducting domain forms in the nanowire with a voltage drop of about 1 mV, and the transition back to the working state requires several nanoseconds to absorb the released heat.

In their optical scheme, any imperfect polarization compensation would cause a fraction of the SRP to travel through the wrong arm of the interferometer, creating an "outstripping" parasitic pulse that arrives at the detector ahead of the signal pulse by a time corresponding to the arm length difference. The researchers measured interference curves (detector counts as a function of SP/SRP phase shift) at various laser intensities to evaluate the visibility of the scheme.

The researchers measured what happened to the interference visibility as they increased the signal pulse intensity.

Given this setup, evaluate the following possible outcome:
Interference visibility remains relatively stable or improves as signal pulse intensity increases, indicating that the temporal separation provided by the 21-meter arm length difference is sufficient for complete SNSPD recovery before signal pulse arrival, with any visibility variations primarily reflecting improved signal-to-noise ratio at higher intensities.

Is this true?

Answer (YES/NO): NO